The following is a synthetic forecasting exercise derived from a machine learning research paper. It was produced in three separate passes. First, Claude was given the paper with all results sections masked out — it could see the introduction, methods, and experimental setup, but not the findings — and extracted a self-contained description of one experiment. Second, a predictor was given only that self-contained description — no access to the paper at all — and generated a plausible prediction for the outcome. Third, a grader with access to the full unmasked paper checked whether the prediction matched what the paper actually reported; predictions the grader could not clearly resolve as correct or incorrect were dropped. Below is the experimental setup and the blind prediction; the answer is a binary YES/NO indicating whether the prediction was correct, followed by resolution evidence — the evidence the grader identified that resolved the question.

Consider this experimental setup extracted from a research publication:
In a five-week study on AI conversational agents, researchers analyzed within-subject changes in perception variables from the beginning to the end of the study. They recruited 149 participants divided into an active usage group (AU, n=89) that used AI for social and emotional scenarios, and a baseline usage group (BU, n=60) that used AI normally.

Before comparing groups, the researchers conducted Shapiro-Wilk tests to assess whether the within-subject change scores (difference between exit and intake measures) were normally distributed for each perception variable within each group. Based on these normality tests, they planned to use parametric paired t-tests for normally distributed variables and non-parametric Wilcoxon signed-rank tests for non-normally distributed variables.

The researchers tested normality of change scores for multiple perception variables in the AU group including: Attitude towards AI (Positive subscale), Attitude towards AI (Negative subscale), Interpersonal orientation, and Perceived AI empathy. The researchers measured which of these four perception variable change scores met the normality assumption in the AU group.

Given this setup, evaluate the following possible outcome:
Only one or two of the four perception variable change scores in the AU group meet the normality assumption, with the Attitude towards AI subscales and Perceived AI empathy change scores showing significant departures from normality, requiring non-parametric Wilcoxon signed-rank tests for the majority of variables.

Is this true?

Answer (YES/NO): NO